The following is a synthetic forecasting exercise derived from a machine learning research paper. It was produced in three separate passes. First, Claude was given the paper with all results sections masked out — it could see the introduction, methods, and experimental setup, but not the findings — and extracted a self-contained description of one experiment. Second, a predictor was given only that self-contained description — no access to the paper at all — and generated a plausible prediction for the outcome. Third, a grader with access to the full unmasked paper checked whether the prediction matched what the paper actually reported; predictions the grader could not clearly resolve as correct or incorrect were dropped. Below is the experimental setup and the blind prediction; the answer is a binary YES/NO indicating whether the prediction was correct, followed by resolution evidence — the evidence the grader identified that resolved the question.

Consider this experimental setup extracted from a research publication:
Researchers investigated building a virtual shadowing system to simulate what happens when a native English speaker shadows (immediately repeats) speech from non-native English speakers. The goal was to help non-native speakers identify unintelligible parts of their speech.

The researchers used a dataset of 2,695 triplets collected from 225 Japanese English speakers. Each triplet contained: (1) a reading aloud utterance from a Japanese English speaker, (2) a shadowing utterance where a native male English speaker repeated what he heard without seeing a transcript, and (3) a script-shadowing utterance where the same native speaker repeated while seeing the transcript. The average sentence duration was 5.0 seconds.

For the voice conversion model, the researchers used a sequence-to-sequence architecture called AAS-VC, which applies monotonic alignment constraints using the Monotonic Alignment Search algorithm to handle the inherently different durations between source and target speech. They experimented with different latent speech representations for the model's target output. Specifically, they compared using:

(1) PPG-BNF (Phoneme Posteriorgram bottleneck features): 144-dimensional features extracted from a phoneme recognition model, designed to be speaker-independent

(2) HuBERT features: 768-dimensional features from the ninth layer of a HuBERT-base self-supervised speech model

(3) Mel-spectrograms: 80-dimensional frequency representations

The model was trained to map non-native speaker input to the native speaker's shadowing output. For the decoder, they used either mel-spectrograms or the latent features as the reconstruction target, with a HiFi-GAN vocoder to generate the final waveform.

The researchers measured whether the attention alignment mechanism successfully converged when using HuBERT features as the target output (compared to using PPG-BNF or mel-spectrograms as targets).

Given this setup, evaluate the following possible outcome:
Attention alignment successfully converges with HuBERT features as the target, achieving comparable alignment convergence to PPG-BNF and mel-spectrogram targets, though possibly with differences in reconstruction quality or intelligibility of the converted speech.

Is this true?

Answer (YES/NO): NO